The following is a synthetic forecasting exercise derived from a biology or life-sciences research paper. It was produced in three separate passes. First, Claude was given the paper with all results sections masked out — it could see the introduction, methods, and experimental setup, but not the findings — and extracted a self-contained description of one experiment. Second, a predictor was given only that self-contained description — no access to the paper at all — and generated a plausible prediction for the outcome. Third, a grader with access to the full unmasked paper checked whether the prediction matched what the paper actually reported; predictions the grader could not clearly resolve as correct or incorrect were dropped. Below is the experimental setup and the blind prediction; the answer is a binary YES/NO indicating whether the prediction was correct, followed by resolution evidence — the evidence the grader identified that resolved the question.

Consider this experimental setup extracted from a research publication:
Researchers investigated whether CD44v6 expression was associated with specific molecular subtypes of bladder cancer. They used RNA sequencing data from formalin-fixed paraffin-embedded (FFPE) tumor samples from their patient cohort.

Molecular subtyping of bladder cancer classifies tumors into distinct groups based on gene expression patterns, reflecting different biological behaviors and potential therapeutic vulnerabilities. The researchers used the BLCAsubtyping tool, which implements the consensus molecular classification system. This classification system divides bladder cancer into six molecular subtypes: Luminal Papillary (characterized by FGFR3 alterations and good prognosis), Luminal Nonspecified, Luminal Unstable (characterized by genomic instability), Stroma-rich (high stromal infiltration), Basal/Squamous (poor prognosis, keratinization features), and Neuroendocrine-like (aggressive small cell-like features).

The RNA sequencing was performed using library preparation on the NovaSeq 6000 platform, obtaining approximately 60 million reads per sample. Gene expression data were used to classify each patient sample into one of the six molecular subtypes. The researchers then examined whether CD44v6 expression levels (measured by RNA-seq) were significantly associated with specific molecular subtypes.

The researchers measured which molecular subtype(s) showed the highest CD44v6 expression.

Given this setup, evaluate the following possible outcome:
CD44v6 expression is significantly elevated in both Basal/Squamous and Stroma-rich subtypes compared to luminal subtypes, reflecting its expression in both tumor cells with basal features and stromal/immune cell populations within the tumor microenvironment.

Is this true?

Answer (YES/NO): YES